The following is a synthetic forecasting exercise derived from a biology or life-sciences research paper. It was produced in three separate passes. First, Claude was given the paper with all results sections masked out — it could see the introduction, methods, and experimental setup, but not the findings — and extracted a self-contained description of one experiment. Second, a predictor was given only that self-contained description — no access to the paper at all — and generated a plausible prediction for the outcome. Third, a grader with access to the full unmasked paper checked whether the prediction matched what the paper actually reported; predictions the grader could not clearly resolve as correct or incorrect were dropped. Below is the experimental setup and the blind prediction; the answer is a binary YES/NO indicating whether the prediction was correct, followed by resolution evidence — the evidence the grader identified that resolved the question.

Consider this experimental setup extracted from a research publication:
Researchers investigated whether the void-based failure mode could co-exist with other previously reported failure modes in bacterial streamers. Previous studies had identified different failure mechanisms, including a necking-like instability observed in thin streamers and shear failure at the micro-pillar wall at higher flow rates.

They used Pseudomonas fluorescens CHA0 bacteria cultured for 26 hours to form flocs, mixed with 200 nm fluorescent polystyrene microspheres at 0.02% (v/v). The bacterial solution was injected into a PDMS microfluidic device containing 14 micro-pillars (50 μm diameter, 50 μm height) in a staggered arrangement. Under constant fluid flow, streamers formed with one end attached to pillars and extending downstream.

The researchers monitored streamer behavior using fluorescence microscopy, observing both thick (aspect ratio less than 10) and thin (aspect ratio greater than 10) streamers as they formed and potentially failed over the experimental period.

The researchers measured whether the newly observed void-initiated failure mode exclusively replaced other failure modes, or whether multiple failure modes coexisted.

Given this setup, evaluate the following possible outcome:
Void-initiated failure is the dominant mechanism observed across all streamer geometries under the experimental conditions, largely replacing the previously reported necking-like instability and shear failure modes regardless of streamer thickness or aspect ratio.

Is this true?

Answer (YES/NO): NO